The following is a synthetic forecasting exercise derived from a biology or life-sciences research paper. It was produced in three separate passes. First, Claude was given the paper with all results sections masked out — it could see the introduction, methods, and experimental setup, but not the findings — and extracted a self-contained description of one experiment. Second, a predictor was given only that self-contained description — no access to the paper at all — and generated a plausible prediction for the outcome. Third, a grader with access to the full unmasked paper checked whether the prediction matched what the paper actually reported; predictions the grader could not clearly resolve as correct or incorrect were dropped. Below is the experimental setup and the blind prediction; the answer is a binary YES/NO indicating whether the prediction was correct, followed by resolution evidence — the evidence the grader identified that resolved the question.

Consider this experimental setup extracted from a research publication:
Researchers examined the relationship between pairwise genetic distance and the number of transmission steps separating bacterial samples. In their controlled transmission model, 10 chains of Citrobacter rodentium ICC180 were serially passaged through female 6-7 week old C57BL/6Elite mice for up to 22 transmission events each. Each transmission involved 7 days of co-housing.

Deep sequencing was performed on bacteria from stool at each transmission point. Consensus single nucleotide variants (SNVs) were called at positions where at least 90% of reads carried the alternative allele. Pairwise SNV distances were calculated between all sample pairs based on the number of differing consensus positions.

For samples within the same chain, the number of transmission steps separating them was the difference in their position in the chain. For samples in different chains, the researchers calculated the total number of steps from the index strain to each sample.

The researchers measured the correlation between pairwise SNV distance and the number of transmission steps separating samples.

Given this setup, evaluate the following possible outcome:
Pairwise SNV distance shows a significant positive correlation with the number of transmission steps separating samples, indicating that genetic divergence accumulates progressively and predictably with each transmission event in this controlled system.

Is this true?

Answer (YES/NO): NO